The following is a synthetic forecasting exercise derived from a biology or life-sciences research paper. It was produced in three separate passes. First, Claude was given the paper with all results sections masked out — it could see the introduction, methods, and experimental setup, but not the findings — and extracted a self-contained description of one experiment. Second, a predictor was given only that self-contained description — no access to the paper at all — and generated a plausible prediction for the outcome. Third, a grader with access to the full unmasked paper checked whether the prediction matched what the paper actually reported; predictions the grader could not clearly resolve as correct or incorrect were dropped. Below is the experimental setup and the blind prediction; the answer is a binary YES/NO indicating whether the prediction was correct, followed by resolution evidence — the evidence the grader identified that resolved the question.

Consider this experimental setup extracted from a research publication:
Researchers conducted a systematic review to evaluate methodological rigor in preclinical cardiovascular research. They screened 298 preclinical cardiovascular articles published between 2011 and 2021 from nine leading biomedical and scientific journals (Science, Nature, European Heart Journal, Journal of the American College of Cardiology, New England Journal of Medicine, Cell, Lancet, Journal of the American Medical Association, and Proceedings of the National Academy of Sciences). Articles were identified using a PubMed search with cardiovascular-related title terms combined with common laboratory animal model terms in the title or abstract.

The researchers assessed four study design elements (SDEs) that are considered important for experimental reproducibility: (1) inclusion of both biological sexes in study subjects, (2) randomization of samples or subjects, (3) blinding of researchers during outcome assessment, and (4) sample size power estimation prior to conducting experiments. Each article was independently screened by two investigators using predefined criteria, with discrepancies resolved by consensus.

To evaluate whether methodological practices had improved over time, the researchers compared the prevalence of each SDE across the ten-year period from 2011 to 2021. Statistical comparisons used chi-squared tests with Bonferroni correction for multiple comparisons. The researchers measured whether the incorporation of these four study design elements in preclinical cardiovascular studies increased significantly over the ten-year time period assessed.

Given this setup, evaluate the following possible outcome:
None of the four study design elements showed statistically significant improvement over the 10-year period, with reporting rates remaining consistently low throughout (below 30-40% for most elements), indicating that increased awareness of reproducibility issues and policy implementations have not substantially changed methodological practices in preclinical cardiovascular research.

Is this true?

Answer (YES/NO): YES